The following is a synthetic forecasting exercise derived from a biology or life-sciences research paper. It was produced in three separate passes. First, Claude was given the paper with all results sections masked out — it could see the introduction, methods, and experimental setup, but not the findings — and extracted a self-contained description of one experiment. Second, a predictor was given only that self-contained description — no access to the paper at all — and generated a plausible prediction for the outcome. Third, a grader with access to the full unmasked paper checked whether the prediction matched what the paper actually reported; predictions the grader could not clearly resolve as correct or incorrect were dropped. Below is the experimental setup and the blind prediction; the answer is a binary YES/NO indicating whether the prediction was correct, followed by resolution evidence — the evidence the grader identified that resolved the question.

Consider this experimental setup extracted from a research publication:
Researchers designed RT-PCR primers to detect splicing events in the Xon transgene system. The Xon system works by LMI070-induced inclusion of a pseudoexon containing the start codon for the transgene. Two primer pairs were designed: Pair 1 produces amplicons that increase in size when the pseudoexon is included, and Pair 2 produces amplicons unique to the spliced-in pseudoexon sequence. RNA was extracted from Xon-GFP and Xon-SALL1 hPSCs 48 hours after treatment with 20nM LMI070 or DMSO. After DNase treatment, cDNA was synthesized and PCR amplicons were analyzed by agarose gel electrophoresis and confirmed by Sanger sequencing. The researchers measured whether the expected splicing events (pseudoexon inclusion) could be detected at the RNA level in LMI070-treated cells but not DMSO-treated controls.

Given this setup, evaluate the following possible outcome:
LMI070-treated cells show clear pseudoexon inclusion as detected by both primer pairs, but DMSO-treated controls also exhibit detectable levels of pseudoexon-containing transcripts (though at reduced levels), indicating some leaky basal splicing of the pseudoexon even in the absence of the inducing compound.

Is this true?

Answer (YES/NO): NO